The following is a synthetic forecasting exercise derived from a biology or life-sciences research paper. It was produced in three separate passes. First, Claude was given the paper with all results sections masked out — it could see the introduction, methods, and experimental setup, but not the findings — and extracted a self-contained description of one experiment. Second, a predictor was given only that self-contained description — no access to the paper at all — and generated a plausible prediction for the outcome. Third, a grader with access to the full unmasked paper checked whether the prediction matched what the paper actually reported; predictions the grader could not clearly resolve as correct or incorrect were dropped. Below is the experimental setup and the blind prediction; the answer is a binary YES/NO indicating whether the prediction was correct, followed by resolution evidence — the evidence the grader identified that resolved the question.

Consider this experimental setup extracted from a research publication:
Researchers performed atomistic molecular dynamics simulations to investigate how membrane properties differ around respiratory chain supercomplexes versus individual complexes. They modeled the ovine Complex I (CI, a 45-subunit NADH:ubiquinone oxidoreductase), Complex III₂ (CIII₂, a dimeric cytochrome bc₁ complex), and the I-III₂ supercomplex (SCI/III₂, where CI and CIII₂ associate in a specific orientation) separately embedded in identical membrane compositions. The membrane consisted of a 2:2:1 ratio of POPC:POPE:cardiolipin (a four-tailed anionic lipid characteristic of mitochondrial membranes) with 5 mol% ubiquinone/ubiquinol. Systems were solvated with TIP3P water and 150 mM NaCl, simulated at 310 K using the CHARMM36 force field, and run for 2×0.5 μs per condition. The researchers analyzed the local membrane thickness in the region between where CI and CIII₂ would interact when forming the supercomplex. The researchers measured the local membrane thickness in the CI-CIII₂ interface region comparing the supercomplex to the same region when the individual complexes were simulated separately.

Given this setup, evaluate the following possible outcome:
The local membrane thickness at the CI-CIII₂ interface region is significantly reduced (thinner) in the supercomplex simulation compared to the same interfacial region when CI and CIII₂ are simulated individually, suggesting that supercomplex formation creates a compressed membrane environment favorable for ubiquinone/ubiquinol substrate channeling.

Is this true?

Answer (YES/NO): NO